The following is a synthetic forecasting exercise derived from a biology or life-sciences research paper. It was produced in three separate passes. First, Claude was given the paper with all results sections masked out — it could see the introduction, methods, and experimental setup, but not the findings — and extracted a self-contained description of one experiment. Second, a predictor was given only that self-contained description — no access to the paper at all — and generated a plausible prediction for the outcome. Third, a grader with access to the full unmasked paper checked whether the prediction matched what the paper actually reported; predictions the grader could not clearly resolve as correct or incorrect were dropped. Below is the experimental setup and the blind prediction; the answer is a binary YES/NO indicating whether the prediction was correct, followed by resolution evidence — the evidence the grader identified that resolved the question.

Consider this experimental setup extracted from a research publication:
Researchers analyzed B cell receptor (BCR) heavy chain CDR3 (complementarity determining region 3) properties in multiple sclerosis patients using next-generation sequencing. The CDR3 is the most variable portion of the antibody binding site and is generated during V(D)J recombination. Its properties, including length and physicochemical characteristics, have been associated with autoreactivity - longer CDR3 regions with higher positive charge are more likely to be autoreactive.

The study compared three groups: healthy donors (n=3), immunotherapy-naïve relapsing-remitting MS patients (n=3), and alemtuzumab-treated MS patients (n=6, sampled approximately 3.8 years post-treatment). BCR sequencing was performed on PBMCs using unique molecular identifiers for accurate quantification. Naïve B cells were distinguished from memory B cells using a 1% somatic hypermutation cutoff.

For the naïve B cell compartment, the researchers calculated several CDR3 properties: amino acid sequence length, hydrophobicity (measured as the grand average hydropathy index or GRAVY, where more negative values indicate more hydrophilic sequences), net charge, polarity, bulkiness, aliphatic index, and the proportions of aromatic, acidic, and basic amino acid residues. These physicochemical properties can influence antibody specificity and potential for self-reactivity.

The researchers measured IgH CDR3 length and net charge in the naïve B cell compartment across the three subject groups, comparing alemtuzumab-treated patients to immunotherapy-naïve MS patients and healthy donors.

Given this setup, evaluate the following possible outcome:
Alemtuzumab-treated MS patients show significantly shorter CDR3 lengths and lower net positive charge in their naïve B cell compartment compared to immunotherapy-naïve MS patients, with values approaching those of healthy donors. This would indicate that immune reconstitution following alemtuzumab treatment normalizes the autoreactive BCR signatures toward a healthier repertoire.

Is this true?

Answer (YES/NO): NO